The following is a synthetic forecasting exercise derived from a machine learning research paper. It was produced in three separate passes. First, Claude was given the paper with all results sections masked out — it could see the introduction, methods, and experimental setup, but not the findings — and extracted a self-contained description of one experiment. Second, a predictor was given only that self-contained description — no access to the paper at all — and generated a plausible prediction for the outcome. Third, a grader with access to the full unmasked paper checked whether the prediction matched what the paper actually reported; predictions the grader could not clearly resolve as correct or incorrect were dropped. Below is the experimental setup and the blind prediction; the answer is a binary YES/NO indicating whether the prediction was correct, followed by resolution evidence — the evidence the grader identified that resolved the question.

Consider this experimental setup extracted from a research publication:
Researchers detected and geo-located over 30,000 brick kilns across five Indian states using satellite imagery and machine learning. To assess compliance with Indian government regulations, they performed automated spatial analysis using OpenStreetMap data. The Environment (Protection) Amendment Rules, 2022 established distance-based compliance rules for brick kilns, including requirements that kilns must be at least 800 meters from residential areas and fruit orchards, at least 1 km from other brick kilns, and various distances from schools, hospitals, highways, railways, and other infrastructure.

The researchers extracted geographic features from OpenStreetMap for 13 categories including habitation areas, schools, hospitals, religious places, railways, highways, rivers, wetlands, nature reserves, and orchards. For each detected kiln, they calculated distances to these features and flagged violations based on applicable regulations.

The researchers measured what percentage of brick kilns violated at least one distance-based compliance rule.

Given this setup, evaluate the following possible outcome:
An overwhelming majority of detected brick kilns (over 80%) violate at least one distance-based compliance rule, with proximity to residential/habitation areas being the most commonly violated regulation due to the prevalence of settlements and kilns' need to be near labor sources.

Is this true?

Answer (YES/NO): NO